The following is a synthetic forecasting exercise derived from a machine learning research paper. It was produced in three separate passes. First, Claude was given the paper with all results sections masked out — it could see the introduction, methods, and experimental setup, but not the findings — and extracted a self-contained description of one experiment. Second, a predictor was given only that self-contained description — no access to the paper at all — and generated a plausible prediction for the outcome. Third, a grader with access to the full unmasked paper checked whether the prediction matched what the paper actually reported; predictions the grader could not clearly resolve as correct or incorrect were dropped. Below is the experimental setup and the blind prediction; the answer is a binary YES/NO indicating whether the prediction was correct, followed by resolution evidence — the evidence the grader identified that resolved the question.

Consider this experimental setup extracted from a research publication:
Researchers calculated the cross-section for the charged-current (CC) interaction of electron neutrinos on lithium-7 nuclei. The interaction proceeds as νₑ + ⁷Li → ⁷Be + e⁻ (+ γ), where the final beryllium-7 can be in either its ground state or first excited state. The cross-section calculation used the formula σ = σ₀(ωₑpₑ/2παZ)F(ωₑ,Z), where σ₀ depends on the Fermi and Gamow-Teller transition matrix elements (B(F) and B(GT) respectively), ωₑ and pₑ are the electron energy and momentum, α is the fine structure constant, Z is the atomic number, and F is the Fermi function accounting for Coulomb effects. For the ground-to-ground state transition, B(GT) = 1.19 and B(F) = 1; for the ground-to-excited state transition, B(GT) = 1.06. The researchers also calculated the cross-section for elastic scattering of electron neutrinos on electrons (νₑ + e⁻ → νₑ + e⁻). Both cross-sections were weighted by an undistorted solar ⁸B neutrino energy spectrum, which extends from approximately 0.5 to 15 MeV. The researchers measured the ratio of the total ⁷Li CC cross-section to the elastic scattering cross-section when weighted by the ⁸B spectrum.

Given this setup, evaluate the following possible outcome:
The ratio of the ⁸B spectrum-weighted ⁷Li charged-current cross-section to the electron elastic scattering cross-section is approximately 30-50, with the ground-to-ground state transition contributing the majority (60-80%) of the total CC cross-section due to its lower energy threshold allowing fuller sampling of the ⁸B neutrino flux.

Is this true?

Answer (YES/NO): NO